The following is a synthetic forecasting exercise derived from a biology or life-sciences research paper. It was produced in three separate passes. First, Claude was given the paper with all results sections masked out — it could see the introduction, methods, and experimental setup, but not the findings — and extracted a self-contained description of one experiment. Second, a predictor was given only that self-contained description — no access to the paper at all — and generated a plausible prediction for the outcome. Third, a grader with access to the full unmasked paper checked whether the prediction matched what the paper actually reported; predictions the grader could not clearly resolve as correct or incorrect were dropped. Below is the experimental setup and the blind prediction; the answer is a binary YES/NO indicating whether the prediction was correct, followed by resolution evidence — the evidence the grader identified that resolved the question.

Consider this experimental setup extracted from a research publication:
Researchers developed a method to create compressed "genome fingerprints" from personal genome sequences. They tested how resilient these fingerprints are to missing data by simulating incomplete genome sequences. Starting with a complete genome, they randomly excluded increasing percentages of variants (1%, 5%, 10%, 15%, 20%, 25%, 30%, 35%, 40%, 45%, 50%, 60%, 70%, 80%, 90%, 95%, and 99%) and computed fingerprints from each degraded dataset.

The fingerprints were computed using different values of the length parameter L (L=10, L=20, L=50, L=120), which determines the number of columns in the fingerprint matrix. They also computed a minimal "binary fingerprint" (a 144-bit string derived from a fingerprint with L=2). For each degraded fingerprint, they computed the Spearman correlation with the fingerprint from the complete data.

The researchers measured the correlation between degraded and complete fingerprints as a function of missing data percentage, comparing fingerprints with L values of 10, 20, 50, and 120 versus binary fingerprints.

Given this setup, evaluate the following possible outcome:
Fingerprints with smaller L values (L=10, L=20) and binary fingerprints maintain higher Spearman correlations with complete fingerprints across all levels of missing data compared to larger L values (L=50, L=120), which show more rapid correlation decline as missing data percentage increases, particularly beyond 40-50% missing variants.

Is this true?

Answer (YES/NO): NO